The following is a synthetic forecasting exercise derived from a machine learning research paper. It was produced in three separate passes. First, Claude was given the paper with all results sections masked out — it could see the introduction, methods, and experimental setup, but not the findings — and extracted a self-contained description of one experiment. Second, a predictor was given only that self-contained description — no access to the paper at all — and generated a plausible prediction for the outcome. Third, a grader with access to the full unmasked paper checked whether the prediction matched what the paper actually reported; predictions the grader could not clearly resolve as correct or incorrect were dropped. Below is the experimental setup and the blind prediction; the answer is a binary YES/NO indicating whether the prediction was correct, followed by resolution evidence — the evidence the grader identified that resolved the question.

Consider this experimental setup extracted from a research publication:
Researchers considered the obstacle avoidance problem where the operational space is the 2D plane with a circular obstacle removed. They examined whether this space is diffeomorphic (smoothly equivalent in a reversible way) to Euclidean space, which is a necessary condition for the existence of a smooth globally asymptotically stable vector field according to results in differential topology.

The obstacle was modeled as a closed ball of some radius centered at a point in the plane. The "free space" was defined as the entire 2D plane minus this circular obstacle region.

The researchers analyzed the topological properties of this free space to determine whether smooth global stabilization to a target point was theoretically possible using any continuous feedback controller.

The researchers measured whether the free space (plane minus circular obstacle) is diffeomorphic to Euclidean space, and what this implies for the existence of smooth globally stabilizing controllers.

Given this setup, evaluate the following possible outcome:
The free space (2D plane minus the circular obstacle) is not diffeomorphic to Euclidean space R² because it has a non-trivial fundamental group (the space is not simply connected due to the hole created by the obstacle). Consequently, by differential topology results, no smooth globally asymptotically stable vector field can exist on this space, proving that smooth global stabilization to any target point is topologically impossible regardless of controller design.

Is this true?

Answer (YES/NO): YES